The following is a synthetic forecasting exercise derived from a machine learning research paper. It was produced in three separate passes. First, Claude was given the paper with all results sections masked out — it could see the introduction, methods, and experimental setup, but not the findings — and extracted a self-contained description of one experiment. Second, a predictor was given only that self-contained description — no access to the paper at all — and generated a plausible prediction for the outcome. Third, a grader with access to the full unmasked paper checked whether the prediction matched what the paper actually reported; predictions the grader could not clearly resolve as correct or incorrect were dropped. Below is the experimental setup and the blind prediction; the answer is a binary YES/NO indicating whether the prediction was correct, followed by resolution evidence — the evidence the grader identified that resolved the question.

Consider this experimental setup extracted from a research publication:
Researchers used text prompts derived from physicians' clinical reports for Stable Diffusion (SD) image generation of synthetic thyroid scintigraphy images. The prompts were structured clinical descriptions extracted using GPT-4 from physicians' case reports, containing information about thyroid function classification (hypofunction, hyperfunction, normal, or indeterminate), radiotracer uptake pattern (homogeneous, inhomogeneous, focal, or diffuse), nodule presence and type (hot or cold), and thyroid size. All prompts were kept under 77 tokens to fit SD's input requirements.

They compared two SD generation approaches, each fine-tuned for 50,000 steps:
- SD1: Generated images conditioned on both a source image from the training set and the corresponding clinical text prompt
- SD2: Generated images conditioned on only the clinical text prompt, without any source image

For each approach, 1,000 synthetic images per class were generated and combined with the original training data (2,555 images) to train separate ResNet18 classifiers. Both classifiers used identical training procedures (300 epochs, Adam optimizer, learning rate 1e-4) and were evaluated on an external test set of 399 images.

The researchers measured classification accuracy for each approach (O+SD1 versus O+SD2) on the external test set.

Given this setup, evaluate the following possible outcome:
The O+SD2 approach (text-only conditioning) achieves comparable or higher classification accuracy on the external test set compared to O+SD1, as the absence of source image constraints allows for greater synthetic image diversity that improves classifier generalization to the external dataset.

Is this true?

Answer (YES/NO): NO